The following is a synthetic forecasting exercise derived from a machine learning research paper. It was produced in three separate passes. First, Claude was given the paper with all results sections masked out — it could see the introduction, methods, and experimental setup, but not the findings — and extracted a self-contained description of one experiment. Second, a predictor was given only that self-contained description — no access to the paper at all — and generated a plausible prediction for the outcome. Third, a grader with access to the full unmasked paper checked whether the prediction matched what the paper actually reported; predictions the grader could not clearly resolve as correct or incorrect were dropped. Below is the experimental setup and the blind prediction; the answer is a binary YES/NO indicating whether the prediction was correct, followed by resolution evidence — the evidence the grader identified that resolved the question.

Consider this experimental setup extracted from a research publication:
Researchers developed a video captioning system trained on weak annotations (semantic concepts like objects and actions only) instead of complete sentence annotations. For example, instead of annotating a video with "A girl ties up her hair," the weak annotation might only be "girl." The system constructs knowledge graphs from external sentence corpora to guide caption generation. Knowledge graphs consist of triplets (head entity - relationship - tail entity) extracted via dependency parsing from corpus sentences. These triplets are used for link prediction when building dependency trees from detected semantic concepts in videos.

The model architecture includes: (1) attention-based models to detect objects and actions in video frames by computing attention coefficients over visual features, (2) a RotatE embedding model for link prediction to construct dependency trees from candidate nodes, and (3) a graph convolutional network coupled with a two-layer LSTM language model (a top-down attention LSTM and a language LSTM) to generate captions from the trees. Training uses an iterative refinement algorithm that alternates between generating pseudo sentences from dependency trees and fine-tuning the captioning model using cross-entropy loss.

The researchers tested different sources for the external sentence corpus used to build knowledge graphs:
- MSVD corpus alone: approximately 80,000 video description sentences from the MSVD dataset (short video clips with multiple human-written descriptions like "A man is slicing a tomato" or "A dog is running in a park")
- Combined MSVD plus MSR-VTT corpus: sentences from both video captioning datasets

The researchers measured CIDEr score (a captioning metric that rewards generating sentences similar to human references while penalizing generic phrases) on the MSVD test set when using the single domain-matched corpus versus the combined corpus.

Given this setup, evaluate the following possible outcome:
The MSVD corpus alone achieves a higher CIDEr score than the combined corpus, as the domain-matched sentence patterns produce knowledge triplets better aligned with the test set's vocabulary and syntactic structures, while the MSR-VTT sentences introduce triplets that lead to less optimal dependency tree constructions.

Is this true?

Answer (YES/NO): NO